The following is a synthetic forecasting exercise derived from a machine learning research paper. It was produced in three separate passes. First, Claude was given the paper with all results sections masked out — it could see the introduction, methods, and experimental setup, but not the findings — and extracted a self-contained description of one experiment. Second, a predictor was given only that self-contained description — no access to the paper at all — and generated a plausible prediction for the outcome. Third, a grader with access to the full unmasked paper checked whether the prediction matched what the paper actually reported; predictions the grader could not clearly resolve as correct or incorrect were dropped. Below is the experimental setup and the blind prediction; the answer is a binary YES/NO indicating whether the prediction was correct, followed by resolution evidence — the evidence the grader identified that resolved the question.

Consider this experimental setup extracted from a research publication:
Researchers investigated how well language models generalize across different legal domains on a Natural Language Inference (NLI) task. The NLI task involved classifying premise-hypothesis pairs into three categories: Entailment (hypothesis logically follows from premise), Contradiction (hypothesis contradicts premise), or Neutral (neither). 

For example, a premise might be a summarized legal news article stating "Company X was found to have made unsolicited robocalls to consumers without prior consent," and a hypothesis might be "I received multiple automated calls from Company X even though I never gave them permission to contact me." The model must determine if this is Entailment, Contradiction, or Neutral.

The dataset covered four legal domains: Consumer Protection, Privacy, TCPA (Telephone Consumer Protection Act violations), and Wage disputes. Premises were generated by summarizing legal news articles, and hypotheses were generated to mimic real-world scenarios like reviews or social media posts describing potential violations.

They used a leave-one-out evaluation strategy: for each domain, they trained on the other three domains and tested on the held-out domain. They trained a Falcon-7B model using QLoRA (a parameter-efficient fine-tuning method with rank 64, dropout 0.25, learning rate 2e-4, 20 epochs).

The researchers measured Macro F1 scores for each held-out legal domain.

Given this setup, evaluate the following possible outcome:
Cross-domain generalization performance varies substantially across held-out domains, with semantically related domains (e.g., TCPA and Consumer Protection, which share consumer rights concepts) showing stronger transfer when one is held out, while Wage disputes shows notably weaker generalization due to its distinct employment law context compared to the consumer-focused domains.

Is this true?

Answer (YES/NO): YES